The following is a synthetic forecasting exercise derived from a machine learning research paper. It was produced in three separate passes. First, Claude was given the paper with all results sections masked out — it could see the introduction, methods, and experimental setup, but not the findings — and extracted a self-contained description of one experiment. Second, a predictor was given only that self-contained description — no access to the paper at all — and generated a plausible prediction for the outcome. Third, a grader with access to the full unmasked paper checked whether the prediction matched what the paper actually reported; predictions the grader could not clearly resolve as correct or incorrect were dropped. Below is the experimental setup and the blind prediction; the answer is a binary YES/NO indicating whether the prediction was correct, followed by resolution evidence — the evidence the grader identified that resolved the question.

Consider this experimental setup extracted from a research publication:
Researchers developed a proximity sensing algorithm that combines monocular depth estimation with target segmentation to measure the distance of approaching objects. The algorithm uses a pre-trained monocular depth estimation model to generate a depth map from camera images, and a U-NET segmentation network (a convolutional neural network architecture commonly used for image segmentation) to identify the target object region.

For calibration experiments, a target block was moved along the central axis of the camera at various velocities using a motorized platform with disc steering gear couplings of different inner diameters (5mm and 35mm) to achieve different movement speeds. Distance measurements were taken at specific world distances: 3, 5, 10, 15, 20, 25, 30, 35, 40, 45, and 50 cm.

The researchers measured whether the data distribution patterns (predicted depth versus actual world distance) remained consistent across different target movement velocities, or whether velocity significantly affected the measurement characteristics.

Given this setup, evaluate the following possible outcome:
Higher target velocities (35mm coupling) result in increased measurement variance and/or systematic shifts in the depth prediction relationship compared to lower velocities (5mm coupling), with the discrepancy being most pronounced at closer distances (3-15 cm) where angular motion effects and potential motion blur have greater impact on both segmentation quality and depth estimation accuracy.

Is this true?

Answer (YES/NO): NO